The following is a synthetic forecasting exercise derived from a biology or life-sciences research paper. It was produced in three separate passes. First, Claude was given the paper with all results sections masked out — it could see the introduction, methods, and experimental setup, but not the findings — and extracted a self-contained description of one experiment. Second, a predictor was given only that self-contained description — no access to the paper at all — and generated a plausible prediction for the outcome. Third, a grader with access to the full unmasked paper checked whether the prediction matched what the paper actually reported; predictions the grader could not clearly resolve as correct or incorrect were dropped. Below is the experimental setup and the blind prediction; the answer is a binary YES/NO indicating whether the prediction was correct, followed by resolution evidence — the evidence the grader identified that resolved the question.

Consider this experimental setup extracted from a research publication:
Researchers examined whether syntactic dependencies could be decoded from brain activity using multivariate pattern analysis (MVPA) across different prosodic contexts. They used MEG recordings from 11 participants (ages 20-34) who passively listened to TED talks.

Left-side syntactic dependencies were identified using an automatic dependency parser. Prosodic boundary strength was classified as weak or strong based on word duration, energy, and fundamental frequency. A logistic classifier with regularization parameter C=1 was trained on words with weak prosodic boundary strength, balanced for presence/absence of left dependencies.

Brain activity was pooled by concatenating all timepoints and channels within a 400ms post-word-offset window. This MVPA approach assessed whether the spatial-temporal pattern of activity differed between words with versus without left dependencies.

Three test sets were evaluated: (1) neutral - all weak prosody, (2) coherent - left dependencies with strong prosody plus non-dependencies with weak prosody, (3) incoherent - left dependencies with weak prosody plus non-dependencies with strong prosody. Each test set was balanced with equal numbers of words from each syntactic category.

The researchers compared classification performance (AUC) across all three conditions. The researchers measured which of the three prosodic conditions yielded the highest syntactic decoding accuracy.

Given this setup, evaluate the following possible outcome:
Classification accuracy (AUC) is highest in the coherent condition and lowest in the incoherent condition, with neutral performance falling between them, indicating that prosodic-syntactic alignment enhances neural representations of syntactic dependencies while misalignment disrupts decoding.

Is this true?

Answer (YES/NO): YES